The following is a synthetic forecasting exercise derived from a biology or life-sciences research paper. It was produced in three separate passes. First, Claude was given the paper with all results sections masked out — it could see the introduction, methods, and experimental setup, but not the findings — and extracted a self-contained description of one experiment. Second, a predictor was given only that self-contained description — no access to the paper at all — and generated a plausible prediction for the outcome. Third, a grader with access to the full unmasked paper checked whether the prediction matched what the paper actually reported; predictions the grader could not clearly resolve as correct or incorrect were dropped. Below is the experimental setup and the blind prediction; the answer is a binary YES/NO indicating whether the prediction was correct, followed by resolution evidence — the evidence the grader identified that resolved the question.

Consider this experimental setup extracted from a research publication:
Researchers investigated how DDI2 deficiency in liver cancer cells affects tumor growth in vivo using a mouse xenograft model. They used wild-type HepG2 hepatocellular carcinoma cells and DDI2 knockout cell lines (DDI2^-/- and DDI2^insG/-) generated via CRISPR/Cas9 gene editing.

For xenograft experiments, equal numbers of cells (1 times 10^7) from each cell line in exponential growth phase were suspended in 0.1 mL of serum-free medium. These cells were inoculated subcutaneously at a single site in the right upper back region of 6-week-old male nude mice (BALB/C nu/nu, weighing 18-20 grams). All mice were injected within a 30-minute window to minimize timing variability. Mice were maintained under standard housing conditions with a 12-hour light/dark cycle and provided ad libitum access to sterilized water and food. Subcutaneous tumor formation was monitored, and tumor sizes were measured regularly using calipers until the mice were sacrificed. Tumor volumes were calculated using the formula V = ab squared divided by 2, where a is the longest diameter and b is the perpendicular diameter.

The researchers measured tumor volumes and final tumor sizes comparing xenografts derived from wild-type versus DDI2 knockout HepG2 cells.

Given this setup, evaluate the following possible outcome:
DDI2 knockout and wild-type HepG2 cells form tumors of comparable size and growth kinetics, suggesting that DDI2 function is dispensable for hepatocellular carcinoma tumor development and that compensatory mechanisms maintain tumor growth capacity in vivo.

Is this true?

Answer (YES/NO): NO